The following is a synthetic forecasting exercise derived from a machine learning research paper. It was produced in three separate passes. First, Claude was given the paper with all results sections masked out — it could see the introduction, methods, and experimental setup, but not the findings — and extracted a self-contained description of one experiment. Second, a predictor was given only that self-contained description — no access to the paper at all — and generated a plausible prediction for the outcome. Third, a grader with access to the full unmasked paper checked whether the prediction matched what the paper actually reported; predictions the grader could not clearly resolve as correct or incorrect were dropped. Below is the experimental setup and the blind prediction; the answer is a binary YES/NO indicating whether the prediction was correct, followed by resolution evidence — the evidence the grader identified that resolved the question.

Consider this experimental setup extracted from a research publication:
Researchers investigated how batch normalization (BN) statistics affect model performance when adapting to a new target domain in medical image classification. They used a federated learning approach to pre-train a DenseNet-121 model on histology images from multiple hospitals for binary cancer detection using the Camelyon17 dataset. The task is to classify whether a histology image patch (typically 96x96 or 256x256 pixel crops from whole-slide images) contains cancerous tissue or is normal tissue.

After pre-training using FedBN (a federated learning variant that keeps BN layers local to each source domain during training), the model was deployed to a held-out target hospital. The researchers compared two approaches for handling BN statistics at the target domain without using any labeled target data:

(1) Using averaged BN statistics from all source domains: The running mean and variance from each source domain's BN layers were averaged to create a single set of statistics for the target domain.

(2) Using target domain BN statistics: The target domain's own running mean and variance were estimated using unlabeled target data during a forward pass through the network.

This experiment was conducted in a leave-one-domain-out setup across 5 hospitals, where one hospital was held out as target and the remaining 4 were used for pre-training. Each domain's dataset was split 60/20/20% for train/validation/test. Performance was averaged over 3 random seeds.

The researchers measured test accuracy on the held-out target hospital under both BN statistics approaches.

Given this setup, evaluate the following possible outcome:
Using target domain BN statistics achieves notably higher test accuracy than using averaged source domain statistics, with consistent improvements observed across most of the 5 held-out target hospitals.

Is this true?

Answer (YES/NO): YES